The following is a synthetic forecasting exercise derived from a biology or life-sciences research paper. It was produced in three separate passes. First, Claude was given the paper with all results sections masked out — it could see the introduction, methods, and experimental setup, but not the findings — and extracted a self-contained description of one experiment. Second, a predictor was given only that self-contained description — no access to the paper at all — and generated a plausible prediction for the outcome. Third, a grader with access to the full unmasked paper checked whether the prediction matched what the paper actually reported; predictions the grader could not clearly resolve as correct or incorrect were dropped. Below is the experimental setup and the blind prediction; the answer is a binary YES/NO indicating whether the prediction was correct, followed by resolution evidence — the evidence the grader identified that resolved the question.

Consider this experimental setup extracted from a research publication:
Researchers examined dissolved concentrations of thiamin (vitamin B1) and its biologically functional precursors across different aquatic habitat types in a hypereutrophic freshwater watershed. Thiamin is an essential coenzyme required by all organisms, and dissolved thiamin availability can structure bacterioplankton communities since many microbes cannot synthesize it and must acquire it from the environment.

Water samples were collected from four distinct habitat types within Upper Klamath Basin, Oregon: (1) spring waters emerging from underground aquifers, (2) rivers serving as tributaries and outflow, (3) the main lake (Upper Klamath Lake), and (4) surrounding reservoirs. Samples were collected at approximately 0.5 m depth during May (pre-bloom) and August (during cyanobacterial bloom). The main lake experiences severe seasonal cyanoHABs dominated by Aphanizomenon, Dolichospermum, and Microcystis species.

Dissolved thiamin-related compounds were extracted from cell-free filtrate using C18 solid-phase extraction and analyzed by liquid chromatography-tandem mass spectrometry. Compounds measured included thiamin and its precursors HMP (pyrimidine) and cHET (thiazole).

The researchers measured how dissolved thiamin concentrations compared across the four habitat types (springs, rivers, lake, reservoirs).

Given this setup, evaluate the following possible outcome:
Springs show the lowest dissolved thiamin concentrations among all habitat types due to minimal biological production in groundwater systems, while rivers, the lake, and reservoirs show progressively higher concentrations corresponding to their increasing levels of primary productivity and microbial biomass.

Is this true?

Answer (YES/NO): YES